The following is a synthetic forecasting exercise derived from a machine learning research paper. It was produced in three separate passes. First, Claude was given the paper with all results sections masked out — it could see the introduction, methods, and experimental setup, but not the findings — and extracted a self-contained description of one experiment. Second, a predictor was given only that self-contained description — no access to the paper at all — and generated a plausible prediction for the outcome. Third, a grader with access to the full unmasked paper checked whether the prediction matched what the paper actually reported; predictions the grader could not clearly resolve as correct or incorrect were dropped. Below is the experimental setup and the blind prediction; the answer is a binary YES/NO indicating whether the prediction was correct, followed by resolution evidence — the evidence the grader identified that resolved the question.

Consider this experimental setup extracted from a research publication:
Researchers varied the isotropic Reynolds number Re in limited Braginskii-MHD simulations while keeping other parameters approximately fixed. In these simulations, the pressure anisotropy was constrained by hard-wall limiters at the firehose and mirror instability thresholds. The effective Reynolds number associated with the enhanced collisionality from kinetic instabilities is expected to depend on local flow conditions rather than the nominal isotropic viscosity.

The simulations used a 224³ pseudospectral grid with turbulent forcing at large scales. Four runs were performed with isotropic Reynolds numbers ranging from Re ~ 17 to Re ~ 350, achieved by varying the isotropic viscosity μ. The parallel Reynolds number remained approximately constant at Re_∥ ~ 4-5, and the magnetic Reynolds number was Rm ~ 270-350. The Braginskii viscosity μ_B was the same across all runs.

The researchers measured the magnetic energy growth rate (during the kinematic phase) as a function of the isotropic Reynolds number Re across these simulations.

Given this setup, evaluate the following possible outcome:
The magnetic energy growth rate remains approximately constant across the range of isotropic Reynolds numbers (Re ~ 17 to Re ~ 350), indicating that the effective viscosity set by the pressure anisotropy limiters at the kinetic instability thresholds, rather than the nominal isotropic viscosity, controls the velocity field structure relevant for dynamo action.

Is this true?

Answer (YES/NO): NO